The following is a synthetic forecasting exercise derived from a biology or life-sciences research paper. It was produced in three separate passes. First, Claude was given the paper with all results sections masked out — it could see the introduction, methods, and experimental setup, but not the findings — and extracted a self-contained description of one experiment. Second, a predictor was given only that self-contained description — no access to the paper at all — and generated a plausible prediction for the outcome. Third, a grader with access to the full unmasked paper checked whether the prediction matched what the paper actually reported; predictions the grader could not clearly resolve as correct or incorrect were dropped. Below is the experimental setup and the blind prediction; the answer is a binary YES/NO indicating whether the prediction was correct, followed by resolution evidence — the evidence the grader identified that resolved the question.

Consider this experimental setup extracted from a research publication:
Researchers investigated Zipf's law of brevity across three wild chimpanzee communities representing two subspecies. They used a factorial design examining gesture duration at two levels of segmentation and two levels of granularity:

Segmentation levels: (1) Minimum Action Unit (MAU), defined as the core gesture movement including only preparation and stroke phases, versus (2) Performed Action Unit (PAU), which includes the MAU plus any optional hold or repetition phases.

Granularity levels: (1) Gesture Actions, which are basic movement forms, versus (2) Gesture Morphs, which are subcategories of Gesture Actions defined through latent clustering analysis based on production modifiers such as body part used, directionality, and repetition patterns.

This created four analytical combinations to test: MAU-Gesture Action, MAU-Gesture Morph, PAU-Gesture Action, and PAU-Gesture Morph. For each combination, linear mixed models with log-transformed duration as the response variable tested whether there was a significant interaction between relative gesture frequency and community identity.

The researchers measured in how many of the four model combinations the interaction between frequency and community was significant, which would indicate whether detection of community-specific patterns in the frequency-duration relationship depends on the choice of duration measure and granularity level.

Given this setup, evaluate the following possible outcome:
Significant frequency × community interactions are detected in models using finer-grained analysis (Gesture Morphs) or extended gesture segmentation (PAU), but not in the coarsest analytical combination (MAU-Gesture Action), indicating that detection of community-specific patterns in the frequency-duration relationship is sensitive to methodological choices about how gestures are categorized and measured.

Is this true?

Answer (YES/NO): NO